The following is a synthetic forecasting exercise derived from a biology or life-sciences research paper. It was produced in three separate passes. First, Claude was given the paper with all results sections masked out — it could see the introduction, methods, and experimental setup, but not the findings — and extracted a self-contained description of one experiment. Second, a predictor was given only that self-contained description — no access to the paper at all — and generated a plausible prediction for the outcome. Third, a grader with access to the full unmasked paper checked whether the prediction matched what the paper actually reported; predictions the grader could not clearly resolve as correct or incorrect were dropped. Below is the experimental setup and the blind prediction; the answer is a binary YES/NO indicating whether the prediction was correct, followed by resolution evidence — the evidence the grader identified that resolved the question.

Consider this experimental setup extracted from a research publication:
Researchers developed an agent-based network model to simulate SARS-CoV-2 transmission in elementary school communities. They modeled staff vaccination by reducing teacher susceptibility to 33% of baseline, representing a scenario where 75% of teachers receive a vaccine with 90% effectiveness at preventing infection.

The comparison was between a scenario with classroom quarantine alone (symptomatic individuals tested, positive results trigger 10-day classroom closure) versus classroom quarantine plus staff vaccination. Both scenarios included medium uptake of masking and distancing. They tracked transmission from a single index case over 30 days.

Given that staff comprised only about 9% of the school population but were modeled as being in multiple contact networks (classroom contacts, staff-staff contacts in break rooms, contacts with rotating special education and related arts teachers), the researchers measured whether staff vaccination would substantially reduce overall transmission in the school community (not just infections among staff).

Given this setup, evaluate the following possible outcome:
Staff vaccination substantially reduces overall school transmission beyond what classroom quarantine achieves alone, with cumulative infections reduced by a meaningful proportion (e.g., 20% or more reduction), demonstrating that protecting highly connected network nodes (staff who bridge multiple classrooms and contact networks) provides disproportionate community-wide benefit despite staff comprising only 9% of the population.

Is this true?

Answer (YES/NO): NO